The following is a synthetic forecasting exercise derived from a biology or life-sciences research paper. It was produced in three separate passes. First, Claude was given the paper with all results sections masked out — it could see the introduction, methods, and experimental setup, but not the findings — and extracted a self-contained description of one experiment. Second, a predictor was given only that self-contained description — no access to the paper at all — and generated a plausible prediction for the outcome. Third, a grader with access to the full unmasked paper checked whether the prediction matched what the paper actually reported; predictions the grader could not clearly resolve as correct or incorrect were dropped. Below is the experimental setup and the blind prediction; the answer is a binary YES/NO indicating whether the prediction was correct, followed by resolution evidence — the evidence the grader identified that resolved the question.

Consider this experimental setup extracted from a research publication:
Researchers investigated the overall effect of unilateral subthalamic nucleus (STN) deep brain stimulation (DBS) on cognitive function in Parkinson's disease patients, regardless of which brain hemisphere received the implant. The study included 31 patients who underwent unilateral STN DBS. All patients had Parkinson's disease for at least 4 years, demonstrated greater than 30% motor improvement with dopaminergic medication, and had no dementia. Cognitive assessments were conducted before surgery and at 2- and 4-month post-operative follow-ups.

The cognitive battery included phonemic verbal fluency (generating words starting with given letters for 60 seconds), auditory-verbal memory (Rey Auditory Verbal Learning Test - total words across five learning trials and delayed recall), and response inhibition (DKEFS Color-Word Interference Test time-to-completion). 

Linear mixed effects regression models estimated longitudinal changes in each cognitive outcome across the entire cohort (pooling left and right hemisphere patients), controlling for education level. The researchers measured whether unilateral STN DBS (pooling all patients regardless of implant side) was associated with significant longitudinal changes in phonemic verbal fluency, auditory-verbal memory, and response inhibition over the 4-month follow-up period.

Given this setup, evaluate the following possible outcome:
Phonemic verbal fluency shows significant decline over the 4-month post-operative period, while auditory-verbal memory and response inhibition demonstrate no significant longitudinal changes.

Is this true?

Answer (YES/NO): NO